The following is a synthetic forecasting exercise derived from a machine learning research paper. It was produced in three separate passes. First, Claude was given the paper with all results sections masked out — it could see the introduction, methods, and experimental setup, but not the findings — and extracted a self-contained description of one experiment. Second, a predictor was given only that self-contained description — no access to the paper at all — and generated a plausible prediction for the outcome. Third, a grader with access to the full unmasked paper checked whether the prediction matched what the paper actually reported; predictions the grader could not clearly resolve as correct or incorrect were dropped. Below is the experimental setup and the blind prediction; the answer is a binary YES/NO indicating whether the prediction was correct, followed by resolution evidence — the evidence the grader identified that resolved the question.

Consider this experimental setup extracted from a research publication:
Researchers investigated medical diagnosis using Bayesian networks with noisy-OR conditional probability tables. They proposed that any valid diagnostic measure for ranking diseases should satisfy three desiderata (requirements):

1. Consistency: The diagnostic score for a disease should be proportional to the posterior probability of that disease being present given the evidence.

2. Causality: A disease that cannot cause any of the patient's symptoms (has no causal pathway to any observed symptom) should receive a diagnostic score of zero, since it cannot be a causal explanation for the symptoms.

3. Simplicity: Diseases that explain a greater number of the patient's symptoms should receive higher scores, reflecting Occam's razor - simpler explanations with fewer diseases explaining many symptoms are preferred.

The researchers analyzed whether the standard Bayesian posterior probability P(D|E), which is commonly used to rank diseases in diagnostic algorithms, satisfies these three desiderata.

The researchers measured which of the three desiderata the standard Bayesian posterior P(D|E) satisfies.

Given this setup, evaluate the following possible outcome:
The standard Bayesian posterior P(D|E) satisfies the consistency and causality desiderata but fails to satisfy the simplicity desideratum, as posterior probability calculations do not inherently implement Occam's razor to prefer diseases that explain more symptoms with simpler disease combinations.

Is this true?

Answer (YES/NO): NO